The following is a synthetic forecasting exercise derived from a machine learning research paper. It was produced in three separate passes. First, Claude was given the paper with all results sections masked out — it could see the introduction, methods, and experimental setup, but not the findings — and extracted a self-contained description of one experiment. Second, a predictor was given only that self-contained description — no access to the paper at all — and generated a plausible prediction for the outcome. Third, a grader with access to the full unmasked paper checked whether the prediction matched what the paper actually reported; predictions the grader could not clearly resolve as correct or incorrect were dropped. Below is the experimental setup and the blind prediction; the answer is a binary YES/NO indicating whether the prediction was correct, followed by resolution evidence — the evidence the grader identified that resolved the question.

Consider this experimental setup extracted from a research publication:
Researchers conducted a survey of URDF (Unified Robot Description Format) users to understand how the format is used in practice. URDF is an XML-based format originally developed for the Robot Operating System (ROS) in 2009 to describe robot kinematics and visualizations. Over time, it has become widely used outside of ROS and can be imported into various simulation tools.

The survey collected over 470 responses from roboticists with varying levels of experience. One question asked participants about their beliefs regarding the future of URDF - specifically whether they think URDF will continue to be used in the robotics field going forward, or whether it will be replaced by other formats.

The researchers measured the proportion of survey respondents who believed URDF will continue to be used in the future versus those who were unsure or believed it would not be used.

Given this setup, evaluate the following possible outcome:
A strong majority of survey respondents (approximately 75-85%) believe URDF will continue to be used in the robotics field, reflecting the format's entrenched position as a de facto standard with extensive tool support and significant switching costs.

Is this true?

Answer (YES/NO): NO